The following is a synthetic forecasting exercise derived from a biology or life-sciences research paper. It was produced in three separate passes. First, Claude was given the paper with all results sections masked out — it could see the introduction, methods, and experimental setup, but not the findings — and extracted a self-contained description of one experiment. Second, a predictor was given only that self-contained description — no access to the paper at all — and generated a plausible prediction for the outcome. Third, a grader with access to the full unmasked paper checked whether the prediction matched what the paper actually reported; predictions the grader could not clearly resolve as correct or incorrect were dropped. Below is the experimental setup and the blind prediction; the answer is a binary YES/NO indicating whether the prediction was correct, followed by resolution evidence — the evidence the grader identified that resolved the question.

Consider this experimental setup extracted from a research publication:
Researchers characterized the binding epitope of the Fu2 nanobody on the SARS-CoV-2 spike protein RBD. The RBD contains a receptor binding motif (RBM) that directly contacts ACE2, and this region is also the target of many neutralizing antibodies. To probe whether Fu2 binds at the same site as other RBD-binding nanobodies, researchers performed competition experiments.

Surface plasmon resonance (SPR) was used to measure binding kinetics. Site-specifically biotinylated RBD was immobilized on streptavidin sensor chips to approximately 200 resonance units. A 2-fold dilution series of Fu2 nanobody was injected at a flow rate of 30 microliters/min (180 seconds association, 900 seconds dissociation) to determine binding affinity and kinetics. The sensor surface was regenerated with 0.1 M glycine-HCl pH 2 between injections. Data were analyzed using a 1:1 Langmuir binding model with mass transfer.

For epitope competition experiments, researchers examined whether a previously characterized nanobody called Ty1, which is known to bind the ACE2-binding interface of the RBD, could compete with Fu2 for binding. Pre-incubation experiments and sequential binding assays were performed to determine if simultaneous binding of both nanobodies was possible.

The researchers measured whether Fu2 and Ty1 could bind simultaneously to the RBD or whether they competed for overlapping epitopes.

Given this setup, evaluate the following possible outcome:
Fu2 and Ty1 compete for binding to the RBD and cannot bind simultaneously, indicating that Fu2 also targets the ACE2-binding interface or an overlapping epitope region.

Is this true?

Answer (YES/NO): YES